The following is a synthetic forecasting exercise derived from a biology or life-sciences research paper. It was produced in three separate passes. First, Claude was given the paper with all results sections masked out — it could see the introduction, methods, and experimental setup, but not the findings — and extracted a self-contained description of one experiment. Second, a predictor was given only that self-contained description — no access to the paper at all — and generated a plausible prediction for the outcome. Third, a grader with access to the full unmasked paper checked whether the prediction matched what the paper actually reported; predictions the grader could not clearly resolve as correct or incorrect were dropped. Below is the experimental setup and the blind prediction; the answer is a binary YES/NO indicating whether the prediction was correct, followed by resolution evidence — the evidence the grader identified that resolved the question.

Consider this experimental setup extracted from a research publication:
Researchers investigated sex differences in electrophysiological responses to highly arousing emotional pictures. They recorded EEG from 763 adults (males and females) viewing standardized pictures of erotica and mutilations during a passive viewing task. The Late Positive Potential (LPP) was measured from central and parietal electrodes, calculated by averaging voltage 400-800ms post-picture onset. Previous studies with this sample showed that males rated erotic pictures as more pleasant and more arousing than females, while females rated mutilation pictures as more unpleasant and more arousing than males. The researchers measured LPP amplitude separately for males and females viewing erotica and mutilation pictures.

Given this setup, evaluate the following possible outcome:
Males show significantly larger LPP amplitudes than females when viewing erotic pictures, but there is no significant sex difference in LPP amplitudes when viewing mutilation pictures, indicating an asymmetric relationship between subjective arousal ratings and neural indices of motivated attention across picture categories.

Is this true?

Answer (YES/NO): YES